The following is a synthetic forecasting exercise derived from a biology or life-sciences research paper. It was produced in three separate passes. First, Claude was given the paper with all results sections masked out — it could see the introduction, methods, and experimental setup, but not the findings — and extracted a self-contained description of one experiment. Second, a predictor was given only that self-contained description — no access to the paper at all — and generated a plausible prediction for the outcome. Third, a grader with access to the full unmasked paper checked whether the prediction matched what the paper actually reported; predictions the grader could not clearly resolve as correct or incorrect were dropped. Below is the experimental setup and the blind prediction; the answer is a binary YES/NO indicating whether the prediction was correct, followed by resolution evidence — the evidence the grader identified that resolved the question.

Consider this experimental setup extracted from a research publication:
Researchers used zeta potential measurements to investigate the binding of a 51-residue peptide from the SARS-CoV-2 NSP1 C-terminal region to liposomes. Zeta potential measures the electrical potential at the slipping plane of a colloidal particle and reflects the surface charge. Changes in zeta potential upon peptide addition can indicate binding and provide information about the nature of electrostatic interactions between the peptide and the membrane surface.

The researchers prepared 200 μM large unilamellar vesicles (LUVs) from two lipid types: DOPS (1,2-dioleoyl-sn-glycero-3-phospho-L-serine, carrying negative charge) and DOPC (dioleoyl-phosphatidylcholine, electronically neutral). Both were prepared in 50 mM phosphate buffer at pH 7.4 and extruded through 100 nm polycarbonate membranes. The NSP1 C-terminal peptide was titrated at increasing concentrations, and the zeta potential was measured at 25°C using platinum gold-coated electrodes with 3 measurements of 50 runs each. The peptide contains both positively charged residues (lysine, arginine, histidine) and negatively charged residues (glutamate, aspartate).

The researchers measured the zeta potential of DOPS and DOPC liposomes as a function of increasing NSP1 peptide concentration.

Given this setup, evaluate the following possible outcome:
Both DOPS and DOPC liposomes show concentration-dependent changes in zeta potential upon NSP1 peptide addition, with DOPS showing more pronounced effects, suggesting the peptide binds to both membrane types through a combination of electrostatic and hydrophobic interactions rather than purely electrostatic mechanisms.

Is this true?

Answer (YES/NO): NO